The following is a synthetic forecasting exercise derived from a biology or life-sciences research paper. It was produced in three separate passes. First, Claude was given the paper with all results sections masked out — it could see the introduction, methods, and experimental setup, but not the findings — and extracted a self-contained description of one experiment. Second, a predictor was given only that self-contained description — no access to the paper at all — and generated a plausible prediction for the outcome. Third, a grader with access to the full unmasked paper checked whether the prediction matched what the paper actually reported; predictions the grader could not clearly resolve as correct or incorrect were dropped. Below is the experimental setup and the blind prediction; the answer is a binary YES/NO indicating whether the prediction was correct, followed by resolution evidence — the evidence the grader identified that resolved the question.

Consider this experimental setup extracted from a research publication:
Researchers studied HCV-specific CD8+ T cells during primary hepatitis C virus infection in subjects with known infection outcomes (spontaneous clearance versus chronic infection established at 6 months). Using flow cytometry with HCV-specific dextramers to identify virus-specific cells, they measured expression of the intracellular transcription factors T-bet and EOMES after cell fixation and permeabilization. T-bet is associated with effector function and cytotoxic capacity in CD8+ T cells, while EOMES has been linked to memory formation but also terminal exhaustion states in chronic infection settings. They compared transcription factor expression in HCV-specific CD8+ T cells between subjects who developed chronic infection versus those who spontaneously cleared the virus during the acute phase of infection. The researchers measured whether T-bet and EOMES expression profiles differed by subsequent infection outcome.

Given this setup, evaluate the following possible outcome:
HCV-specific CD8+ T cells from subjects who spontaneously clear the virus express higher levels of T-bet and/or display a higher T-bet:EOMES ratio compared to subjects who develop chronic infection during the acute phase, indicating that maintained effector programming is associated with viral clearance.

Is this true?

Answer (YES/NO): NO